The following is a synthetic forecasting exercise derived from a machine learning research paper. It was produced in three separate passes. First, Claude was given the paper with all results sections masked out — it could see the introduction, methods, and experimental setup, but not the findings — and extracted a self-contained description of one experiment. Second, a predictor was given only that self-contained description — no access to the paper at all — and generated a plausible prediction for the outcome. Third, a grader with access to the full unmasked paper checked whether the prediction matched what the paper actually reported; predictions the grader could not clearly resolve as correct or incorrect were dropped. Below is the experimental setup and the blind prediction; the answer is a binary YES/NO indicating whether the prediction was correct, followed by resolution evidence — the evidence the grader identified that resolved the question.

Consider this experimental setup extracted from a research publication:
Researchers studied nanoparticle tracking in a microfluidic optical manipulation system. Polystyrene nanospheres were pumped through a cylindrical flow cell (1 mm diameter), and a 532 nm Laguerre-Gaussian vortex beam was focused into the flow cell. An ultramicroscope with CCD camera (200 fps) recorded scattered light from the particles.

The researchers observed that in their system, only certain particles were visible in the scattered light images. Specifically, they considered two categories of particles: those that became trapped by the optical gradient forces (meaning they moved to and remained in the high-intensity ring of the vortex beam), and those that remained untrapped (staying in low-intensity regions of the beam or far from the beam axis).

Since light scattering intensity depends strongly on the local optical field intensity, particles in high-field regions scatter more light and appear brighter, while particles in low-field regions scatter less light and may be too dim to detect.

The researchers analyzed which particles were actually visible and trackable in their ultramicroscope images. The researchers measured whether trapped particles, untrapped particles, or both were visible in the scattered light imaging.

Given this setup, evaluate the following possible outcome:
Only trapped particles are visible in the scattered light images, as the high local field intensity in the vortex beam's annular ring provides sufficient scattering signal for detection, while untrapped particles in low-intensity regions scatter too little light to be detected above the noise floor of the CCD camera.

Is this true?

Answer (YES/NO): YES